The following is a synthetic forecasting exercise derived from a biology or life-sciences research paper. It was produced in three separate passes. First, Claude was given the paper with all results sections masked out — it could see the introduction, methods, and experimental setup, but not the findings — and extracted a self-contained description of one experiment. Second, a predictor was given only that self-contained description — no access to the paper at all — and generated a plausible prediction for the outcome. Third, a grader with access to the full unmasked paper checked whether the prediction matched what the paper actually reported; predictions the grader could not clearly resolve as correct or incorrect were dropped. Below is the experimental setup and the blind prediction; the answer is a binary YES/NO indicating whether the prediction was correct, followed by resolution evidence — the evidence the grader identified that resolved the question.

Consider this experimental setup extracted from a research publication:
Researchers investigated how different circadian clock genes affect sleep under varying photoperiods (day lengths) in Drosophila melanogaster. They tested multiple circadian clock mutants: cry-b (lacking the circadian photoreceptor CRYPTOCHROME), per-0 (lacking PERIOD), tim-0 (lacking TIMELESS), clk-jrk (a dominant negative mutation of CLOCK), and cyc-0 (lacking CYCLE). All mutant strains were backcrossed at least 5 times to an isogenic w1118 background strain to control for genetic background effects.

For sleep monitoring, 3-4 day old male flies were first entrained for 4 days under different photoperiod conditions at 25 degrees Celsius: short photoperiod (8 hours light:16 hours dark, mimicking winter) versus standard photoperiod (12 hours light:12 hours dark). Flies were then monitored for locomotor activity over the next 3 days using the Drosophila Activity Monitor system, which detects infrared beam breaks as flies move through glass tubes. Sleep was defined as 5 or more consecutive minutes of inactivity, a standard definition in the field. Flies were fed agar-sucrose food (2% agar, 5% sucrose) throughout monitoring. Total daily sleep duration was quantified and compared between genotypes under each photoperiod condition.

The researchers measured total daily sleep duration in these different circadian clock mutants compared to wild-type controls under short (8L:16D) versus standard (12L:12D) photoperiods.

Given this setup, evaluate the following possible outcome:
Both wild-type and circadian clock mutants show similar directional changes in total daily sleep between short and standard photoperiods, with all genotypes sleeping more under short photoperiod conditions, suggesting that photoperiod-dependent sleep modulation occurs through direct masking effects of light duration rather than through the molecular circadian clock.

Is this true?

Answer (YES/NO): NO